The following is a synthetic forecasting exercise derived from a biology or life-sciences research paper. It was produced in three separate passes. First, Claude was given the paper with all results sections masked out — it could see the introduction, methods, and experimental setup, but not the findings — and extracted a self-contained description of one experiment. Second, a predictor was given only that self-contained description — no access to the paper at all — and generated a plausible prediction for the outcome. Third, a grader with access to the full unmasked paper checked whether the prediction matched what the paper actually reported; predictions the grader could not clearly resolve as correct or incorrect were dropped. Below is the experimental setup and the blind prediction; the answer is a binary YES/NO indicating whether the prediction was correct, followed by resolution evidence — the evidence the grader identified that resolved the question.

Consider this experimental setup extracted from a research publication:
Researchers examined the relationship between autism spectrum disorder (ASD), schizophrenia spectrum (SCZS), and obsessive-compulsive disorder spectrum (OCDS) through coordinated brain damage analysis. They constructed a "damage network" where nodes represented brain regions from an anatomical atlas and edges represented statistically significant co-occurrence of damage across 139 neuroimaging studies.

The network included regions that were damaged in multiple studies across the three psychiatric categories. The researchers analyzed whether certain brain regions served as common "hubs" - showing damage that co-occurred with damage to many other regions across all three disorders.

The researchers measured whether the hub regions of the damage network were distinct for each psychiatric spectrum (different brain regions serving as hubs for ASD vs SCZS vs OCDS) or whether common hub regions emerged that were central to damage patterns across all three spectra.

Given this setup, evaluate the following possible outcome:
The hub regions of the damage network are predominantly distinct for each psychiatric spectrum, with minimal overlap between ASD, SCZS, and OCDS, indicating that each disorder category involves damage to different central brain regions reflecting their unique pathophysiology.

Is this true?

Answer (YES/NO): NO